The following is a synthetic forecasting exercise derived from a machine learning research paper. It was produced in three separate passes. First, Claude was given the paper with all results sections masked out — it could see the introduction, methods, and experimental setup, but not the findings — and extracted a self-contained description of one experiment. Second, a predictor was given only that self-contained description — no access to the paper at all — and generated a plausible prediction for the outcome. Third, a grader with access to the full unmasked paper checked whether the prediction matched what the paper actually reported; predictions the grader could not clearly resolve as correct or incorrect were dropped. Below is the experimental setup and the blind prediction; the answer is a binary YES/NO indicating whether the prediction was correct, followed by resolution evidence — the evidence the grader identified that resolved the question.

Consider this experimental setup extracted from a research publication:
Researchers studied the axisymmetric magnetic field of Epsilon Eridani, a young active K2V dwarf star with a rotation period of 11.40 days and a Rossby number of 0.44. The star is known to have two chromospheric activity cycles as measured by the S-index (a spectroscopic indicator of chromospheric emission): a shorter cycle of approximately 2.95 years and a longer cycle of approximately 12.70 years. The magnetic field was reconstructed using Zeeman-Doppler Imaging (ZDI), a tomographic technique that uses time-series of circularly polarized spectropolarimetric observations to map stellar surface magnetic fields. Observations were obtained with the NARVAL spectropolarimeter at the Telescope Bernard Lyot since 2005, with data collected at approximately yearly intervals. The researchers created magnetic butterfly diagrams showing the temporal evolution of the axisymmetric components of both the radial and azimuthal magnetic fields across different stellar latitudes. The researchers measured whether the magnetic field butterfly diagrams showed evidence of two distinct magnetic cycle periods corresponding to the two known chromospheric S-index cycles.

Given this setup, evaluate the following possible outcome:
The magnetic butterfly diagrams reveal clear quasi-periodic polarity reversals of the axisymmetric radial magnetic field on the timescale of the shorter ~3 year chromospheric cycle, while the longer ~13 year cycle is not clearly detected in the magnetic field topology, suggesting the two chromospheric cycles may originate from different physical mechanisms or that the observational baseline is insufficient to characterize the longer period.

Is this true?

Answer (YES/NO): NO